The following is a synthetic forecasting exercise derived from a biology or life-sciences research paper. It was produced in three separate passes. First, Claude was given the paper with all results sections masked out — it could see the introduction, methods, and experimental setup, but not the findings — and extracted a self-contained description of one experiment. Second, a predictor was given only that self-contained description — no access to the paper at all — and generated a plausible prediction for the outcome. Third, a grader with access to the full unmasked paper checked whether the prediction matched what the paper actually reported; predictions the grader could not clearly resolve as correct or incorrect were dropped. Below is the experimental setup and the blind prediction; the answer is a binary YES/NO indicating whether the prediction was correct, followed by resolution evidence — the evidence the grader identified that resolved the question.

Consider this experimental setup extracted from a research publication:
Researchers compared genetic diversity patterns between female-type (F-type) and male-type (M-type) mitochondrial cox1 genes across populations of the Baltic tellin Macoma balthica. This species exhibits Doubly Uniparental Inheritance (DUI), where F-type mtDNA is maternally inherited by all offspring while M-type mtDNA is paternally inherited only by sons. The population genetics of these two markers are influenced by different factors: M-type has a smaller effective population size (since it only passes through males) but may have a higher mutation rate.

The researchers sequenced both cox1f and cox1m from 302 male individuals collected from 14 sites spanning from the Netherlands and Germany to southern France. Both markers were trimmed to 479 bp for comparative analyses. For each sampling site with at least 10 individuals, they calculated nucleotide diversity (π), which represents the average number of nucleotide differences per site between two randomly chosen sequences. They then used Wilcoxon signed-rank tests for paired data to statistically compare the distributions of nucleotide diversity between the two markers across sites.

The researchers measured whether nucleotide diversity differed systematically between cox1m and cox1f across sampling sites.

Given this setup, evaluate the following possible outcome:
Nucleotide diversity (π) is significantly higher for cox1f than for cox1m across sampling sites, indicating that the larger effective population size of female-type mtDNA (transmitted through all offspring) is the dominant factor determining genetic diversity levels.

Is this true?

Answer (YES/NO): YES